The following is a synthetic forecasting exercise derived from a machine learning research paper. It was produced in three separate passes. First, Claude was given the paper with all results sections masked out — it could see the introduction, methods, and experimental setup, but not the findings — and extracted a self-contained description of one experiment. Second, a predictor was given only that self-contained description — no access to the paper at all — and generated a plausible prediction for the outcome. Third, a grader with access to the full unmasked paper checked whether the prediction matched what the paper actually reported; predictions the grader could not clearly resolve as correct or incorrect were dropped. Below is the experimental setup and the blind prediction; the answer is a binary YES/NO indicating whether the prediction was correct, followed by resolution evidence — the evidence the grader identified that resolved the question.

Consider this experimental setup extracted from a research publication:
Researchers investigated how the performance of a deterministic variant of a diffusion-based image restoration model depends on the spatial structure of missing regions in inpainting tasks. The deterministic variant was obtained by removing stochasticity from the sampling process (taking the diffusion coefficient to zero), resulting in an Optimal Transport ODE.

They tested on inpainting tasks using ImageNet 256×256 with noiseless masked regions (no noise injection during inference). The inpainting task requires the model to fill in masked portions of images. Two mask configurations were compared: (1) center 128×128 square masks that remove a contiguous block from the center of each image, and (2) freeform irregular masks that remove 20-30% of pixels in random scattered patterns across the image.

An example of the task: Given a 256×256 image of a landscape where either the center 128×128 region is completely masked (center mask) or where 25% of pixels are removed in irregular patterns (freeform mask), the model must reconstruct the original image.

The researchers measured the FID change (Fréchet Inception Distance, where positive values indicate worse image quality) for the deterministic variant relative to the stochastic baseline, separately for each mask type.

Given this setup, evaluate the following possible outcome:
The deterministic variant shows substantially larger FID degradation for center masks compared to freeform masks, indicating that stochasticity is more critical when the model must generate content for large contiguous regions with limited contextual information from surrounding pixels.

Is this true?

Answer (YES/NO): YES